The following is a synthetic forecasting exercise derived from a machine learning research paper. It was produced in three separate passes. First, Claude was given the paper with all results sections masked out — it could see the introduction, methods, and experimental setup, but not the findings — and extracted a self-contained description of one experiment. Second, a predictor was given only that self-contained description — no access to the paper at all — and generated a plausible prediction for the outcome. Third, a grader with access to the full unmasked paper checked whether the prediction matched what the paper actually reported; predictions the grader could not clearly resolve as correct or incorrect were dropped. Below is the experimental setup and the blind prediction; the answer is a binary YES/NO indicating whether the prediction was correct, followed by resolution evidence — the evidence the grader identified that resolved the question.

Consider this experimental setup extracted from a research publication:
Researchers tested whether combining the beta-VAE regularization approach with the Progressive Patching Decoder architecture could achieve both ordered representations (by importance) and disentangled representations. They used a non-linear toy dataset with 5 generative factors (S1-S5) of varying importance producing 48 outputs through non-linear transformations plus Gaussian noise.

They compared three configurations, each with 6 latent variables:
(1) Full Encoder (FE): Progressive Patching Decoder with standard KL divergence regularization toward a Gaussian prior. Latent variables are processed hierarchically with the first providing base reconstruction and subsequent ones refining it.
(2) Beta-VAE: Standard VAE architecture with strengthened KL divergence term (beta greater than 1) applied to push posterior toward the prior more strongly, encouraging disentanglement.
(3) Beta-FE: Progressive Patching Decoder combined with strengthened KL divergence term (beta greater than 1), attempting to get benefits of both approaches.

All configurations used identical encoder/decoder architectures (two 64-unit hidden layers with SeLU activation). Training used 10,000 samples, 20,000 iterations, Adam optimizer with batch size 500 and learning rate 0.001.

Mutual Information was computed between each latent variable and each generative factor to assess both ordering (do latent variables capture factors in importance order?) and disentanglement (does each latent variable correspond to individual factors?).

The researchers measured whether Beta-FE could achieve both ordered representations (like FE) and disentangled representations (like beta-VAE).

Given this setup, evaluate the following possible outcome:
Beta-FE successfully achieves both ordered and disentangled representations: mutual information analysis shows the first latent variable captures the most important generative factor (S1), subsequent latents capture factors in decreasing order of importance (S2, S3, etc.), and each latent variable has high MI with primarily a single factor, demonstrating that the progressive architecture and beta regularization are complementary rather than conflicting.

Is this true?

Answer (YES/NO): NO